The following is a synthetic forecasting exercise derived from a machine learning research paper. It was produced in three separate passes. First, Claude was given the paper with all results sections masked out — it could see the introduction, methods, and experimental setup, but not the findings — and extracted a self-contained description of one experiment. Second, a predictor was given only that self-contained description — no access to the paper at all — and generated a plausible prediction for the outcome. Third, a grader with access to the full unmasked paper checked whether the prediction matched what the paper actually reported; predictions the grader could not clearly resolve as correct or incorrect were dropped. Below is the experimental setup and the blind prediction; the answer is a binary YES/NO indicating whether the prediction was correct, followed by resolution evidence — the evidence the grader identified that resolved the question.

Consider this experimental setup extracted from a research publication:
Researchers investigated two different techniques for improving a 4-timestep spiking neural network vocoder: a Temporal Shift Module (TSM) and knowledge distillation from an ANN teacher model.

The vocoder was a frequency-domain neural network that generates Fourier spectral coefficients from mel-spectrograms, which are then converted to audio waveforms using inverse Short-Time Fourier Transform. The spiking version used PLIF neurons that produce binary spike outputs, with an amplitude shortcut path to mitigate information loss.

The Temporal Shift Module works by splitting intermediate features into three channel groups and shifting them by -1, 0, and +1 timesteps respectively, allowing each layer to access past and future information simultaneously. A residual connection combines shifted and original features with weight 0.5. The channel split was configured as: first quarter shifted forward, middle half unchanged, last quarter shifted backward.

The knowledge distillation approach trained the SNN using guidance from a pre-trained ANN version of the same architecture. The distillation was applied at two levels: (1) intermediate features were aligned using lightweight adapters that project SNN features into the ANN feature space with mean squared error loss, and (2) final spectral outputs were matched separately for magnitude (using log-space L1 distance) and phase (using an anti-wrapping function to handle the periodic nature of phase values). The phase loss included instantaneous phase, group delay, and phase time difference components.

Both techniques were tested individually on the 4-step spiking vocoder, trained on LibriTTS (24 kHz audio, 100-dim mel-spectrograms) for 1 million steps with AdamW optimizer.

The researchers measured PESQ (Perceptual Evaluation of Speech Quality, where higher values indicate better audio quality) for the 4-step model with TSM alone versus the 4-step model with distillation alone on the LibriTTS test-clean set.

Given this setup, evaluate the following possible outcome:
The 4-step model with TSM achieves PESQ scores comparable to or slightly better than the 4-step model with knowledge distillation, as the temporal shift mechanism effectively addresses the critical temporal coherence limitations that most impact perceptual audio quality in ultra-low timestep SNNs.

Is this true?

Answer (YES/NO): NO